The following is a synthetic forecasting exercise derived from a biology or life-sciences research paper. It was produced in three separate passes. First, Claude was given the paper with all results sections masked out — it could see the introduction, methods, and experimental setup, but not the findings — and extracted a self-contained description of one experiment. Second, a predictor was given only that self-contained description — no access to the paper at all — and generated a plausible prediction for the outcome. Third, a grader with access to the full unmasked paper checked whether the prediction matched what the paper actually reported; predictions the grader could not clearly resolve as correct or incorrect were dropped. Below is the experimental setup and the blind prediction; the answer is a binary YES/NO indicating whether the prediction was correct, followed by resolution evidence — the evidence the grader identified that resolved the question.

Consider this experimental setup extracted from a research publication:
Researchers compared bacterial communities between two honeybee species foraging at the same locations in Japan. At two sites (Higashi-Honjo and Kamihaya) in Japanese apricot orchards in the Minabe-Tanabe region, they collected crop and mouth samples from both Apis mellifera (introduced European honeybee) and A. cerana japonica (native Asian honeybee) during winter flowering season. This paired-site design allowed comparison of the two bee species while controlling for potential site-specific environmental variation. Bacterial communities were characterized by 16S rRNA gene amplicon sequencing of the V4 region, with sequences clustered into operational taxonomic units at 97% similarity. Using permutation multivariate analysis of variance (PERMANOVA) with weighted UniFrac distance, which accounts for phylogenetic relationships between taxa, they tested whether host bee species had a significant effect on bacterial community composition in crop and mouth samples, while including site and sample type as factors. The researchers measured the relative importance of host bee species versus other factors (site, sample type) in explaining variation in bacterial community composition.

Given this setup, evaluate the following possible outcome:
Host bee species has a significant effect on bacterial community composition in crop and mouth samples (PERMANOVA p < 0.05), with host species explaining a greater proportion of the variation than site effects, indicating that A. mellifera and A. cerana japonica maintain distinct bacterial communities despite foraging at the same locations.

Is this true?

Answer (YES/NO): NO